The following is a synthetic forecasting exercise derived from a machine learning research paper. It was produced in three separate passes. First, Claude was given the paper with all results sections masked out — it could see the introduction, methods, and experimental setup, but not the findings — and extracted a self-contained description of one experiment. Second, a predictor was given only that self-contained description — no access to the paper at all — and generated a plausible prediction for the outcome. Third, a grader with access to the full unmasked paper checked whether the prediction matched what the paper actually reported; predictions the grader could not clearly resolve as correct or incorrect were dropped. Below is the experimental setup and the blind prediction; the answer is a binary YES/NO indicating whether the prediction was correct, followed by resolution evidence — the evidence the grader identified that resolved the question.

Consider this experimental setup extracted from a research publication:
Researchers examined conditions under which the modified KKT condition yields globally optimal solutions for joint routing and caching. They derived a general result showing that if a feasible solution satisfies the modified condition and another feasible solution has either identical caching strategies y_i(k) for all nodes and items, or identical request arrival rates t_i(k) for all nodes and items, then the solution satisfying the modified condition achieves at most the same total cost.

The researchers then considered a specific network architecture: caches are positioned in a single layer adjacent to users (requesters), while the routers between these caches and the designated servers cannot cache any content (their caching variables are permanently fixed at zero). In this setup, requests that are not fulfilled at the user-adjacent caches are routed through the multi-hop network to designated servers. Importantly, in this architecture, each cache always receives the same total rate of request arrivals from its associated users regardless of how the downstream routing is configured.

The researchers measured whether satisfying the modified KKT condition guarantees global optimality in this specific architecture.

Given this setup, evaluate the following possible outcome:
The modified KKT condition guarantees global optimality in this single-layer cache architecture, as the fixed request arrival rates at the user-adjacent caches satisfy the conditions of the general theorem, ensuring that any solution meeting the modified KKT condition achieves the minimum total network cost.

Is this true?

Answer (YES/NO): YES